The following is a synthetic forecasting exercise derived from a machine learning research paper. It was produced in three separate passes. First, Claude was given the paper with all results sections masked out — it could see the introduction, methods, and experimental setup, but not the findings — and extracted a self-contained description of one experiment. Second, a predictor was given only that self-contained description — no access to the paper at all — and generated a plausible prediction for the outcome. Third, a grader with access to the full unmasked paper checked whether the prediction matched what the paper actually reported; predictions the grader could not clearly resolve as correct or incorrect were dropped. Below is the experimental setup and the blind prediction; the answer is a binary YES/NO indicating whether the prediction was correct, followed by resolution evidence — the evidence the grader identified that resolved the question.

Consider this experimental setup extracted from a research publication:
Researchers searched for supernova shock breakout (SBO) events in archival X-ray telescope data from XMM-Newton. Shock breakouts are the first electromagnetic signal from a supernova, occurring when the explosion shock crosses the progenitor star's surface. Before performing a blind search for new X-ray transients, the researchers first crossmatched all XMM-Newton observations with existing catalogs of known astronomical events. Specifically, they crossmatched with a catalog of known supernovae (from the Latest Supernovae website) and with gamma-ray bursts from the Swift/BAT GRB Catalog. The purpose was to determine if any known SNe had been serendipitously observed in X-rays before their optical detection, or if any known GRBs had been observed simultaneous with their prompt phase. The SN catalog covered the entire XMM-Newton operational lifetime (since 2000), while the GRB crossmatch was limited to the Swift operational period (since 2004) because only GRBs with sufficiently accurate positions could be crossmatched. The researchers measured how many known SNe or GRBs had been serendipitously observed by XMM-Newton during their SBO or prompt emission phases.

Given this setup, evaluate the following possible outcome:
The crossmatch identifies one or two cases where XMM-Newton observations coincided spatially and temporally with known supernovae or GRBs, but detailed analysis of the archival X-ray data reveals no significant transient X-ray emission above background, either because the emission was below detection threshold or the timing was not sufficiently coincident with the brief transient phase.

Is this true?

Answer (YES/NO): NO